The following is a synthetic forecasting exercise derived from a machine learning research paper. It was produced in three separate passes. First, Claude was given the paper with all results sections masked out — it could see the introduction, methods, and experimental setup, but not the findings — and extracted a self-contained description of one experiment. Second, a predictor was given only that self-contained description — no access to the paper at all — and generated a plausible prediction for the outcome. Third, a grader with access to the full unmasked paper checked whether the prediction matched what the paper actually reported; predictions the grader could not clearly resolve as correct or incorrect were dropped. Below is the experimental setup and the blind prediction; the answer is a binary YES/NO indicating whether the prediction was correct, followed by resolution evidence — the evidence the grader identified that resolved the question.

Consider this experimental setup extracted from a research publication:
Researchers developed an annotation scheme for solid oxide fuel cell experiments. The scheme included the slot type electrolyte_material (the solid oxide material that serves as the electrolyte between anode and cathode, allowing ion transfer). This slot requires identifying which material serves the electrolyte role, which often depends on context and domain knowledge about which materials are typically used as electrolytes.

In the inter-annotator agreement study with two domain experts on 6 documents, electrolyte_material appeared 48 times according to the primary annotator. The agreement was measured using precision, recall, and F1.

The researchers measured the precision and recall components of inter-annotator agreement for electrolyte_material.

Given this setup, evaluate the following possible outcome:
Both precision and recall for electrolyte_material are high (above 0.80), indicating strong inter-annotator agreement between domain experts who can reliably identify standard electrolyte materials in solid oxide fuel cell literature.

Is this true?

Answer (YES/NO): NO